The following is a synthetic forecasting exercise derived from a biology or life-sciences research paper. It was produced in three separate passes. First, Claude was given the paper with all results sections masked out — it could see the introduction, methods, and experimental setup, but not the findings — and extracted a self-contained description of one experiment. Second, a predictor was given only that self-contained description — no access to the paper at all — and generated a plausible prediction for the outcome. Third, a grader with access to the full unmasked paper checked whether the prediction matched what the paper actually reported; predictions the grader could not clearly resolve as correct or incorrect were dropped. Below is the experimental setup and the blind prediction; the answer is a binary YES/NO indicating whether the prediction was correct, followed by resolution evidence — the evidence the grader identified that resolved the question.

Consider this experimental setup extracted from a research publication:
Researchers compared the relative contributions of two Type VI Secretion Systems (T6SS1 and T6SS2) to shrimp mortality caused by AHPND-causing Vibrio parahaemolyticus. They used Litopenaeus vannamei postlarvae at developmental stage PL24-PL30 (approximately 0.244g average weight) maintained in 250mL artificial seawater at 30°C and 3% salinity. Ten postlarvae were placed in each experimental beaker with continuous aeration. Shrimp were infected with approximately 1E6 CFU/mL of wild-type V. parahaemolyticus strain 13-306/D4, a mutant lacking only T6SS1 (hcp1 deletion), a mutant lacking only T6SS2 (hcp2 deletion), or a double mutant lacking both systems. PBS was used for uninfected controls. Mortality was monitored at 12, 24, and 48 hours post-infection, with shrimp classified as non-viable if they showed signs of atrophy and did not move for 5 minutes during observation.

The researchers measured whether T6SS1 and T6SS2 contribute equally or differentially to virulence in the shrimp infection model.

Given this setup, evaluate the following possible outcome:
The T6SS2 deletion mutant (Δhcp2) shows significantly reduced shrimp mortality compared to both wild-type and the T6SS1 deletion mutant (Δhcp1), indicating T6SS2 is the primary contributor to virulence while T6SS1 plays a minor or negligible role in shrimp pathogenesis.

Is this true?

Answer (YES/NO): NO